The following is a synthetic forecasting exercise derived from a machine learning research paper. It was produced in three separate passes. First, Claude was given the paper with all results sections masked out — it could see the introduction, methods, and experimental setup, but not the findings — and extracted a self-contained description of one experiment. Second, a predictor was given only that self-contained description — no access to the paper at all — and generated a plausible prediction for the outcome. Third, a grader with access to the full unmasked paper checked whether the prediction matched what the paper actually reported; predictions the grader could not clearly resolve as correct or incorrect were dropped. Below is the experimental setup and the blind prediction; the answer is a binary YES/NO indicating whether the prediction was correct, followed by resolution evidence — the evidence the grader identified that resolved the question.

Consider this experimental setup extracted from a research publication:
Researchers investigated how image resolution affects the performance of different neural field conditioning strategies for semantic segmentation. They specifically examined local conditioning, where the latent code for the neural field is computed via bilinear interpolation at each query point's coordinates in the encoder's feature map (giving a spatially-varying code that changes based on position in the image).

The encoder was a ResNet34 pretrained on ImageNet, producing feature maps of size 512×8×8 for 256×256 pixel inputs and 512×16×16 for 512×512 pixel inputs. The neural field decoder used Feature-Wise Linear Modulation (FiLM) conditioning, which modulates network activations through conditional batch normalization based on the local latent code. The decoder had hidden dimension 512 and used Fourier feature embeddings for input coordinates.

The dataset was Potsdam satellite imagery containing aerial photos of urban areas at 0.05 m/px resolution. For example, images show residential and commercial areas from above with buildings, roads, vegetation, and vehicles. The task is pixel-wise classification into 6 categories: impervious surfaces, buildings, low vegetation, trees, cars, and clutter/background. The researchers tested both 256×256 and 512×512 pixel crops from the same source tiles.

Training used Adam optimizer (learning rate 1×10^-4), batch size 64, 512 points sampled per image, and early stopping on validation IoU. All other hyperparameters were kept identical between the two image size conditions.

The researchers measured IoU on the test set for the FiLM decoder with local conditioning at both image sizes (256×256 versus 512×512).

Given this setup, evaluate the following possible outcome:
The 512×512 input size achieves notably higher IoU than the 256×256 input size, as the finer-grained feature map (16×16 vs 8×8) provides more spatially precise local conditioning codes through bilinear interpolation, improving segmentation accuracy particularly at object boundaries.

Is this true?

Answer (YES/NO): NO